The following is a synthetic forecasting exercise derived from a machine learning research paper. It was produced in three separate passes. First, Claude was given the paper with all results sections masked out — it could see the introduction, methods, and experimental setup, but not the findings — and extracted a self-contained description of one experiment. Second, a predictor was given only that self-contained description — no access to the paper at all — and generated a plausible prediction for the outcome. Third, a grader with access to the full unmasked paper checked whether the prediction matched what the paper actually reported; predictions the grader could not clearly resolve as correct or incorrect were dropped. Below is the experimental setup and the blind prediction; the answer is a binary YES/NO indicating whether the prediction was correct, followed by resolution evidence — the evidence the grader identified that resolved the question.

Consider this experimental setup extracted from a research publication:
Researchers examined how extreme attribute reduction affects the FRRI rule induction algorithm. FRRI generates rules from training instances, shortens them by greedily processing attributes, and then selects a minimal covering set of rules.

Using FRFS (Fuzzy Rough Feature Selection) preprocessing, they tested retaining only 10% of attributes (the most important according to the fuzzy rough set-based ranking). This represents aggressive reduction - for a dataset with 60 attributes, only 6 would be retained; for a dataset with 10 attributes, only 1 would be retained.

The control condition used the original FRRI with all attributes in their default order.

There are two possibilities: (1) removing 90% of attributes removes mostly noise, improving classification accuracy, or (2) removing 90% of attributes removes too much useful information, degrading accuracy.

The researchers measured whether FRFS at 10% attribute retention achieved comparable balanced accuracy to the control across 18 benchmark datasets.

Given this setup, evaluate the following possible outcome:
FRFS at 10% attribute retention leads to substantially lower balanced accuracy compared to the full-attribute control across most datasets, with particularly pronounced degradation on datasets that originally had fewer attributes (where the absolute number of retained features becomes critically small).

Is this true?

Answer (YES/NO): YES